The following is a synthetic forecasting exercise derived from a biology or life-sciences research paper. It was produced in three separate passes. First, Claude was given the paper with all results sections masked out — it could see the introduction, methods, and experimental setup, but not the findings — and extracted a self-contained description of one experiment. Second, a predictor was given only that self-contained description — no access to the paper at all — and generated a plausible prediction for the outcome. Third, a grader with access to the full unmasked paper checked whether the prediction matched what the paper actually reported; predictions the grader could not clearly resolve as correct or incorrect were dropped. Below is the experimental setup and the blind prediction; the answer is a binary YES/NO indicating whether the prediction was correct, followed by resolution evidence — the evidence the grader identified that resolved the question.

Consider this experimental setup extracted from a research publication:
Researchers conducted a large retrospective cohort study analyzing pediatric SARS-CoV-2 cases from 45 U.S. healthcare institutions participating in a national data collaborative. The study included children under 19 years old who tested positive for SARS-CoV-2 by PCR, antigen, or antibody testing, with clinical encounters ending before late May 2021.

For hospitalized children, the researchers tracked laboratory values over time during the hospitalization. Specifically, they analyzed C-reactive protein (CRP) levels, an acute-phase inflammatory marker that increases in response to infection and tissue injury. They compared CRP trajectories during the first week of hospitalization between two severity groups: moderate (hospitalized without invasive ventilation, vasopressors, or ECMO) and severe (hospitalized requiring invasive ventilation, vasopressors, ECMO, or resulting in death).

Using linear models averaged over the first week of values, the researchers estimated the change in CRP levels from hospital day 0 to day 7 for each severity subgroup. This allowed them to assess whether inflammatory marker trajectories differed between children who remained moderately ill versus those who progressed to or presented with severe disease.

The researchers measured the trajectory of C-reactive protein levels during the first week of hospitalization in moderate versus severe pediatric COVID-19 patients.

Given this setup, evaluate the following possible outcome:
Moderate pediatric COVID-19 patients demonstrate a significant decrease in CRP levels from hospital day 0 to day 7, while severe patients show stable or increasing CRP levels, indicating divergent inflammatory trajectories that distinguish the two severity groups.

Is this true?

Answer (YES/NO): NO